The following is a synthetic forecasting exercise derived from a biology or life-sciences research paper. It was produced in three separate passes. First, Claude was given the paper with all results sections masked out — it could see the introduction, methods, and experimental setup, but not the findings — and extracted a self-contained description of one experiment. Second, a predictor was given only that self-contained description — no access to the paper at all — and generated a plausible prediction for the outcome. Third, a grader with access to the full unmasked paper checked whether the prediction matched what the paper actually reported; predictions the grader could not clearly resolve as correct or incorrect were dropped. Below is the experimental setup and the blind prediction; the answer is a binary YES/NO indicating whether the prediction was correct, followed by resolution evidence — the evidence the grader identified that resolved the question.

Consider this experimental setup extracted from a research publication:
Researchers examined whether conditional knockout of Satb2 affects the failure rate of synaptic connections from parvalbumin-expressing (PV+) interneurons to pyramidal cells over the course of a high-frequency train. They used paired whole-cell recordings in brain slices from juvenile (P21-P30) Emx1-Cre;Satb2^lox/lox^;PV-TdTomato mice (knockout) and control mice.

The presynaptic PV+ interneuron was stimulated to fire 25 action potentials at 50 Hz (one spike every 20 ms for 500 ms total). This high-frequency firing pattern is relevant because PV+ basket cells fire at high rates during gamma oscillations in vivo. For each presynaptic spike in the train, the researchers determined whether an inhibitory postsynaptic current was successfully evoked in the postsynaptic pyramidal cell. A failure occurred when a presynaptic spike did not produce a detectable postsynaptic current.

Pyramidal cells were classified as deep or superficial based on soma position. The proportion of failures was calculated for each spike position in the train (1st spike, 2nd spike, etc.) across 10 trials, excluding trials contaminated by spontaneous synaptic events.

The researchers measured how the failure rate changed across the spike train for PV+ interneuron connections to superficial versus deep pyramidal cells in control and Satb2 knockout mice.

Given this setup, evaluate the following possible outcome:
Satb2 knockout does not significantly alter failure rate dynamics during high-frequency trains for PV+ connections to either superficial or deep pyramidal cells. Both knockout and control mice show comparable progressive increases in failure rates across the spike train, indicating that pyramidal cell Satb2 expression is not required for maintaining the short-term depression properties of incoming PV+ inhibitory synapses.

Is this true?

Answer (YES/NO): YES